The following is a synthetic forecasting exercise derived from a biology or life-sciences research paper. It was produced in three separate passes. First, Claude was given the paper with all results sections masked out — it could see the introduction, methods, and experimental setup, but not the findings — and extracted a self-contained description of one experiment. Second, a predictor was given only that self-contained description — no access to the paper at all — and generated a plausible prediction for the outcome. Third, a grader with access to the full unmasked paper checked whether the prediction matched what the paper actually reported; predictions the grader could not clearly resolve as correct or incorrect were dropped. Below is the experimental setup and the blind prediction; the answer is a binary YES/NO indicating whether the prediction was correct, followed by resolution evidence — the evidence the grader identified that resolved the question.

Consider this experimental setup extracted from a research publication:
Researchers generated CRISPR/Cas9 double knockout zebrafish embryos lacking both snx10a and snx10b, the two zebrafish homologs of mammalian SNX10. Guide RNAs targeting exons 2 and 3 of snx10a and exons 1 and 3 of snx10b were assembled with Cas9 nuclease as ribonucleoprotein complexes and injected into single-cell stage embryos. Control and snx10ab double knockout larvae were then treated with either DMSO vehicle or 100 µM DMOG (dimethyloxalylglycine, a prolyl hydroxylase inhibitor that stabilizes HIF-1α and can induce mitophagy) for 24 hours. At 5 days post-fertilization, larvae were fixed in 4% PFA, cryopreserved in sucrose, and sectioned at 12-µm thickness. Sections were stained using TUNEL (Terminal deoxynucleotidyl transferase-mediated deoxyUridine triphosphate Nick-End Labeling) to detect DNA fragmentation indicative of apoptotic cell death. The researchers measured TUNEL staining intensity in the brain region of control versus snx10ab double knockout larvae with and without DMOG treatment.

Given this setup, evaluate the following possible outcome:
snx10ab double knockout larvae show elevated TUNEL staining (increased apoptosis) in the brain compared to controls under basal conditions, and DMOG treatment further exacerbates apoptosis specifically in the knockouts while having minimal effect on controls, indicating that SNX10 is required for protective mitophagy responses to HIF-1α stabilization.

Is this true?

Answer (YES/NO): NO